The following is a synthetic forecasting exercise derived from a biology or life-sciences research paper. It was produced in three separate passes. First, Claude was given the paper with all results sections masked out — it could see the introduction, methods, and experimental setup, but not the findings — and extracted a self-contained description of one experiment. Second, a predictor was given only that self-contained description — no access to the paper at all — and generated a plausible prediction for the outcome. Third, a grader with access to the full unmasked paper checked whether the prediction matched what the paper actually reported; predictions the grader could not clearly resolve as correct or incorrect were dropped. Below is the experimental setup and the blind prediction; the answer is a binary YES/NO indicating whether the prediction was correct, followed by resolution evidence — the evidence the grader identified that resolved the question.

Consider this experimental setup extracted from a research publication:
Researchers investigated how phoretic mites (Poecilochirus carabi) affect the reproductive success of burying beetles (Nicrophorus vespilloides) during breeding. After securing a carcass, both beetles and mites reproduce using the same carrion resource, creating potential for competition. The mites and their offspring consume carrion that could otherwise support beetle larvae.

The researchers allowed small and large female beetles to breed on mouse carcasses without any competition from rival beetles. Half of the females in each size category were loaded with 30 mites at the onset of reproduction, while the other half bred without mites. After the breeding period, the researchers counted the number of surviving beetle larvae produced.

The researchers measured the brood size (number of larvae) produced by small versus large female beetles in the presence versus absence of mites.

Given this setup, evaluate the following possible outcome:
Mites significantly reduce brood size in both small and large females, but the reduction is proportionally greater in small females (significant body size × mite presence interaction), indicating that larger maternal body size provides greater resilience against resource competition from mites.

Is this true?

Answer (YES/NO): NO